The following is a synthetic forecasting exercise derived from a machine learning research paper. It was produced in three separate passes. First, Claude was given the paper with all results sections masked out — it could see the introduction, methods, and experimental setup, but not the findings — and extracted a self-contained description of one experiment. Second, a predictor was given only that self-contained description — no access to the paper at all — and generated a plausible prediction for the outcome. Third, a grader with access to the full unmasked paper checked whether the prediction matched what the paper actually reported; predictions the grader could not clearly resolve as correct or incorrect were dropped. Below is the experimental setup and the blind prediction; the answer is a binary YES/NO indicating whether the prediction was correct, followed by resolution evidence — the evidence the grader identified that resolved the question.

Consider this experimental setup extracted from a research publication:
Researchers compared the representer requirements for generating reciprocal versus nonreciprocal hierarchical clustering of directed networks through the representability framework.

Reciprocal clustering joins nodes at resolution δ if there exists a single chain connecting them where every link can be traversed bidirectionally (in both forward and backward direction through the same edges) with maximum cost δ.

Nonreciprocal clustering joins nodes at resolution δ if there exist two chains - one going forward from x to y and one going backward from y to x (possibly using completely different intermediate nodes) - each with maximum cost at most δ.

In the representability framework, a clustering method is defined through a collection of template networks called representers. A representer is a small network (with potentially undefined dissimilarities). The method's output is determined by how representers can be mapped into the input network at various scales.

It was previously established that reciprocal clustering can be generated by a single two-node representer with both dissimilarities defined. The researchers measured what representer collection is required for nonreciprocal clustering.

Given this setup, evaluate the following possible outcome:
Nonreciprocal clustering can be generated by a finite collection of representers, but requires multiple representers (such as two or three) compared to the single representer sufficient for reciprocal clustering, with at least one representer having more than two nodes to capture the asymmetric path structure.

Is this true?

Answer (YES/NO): NO